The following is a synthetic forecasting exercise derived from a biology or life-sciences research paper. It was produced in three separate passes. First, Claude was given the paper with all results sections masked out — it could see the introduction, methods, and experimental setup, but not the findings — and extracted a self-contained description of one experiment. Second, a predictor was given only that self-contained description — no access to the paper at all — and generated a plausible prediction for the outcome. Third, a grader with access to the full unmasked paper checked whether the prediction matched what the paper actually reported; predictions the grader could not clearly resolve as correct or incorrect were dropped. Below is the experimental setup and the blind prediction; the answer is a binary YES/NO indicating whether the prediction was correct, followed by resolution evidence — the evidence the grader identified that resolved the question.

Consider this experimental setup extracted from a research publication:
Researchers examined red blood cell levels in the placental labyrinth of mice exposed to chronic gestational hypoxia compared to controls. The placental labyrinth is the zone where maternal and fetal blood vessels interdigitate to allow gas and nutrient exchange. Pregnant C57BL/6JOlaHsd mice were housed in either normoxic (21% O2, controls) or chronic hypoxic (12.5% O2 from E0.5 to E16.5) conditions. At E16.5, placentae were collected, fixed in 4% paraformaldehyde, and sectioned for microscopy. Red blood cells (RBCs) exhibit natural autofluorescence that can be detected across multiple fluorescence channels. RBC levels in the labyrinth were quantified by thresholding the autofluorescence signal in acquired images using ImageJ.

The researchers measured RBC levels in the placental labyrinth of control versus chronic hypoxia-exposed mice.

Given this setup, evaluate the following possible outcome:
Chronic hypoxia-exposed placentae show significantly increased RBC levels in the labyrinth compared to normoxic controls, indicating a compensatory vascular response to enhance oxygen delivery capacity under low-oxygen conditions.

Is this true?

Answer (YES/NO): YES